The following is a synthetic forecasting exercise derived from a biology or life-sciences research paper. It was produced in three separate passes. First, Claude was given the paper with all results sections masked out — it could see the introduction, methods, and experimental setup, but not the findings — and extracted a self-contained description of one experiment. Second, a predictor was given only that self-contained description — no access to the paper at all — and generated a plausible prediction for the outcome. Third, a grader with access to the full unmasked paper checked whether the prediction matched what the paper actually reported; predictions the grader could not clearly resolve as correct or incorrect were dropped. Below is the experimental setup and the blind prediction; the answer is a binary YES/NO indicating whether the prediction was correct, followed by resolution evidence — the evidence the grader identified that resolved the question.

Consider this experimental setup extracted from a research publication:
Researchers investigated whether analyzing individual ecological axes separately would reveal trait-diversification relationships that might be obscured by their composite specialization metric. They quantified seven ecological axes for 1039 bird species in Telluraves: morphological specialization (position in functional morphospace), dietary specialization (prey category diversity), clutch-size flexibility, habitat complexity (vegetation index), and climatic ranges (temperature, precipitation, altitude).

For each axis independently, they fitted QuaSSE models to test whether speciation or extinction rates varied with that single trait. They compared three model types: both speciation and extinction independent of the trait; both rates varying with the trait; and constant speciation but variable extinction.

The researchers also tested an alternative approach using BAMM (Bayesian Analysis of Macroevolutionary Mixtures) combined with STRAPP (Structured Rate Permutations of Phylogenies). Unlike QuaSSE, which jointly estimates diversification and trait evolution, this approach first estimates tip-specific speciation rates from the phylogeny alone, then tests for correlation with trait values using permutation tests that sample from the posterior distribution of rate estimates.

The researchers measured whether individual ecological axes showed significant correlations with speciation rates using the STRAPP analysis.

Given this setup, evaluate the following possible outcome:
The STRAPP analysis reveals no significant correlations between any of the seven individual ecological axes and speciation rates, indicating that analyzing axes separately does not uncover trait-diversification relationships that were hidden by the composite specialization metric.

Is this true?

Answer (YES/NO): YES